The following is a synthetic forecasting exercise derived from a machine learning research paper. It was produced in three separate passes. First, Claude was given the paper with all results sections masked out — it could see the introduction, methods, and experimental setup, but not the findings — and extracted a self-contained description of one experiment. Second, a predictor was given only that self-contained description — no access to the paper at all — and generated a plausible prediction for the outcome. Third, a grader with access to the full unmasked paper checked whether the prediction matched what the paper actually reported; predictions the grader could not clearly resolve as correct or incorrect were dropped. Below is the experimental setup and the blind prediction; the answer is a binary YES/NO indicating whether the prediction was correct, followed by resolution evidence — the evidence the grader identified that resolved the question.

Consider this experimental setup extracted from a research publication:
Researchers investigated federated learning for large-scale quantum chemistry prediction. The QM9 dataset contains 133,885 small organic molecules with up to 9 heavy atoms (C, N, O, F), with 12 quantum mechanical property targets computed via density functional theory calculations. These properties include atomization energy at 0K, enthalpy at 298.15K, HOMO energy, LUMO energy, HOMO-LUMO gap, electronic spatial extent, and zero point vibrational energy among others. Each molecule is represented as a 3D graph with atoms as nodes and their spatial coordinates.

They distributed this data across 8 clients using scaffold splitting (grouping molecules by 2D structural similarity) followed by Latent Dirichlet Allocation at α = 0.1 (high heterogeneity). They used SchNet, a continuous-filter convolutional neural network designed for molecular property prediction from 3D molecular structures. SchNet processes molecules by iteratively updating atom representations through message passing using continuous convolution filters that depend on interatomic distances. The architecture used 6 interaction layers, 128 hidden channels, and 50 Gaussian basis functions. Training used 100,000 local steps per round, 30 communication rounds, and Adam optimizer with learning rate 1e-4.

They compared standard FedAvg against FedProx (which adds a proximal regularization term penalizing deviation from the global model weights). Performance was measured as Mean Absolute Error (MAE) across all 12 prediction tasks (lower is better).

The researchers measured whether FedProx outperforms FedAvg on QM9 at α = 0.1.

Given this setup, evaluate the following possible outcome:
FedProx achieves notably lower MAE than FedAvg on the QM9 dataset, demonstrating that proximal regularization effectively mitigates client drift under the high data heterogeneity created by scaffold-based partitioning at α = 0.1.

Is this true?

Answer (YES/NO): NO